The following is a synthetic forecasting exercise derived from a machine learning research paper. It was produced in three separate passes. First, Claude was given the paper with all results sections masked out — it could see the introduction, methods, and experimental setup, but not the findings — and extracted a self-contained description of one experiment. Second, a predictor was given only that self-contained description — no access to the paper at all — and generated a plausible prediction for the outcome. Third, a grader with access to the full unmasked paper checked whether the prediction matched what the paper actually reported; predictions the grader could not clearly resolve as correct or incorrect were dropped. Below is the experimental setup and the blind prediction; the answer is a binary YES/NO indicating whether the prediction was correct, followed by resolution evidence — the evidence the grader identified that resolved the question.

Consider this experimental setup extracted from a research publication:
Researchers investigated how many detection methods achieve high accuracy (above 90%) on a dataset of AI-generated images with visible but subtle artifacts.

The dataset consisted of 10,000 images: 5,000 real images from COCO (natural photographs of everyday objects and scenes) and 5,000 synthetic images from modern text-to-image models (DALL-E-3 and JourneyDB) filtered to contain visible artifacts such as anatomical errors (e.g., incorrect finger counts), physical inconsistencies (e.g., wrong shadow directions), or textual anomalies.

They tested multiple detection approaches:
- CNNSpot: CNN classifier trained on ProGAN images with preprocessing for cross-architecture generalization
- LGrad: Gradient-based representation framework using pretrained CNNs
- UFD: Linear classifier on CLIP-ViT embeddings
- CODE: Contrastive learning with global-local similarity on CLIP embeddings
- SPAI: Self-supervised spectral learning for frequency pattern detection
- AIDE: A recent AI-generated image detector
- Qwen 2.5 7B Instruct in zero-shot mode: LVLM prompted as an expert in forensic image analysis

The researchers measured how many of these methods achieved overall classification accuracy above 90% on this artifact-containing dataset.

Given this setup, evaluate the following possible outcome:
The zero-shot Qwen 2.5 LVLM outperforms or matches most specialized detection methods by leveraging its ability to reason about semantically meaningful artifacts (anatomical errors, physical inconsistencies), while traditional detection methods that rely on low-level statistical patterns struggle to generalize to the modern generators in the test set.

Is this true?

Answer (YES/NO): YES